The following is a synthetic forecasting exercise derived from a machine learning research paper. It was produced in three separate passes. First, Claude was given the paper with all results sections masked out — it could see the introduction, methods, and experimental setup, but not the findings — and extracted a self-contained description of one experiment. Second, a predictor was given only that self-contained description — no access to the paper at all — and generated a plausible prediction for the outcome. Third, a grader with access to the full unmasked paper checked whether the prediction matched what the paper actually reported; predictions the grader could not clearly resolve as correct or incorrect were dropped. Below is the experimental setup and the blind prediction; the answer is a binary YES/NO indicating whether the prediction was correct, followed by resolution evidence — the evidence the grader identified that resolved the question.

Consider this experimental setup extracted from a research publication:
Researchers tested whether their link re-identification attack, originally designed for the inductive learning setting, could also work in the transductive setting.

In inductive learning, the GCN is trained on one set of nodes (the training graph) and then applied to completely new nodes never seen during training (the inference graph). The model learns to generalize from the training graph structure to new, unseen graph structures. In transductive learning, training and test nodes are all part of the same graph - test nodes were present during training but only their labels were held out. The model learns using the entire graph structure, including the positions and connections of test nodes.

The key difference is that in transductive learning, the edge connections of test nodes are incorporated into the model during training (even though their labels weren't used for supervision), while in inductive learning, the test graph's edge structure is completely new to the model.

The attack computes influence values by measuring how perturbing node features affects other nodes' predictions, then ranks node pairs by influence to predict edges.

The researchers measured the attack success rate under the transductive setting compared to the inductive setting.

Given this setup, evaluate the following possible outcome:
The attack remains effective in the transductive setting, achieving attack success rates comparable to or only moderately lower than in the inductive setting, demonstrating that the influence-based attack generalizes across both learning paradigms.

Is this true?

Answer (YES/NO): NO